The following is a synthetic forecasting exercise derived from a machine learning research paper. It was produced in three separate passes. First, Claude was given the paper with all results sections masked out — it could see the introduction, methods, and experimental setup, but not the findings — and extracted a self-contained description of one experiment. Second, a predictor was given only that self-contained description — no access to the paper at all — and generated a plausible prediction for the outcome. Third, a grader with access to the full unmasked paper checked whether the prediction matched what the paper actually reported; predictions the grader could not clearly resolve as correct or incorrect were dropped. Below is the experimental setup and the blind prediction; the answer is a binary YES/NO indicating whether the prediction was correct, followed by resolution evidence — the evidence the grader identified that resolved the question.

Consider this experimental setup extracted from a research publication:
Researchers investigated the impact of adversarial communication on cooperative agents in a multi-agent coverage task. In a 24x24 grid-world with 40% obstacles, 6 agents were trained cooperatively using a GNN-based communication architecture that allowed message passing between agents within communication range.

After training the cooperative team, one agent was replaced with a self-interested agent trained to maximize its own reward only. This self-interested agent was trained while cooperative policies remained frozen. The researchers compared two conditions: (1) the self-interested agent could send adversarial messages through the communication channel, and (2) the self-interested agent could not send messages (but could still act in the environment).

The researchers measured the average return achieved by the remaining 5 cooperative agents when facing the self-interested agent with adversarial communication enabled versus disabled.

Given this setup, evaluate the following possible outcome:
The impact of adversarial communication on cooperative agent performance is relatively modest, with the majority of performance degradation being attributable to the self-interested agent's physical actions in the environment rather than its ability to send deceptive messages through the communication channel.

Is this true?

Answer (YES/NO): NO